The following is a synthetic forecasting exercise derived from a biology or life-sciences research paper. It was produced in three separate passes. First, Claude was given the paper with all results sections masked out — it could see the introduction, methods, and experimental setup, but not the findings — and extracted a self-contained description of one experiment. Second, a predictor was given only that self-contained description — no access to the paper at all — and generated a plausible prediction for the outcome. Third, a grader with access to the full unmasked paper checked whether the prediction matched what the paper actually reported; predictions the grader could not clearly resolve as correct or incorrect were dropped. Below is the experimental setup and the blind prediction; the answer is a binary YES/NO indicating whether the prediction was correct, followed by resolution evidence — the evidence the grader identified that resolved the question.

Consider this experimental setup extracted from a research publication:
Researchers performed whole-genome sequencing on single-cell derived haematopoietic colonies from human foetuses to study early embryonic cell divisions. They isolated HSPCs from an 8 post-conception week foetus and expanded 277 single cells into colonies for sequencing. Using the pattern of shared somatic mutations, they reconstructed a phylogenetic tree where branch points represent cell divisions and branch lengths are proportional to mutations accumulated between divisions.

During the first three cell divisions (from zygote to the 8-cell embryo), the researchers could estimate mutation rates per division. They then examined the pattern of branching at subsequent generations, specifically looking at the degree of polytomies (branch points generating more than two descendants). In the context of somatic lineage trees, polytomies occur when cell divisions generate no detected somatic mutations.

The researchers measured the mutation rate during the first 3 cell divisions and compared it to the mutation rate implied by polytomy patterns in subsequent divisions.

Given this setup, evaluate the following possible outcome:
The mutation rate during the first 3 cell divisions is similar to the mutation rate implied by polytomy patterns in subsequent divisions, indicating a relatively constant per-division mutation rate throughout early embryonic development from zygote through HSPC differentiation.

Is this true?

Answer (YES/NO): NO